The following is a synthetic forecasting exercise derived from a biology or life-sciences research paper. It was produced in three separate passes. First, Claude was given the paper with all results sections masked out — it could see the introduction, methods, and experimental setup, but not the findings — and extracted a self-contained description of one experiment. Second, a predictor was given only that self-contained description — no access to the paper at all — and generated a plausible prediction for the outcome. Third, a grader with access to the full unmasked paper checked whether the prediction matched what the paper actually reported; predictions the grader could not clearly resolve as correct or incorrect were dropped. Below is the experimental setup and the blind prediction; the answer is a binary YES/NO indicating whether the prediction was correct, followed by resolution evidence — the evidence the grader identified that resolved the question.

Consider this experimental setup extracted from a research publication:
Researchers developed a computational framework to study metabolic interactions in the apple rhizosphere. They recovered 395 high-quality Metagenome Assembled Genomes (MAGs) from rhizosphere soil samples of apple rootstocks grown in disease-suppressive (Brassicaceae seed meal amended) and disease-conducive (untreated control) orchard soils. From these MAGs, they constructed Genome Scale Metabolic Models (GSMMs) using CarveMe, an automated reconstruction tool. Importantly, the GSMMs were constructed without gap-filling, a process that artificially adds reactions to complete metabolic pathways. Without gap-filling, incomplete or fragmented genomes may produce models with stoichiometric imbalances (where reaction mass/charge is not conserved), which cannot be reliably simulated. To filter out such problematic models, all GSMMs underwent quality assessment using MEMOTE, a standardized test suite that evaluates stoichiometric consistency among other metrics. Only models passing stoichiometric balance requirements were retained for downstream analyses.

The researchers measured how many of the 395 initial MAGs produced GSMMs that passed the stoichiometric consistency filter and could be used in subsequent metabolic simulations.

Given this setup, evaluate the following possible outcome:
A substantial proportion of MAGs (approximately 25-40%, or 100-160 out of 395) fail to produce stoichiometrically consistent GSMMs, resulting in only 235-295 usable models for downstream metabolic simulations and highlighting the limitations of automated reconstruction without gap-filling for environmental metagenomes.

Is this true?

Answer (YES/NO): YES